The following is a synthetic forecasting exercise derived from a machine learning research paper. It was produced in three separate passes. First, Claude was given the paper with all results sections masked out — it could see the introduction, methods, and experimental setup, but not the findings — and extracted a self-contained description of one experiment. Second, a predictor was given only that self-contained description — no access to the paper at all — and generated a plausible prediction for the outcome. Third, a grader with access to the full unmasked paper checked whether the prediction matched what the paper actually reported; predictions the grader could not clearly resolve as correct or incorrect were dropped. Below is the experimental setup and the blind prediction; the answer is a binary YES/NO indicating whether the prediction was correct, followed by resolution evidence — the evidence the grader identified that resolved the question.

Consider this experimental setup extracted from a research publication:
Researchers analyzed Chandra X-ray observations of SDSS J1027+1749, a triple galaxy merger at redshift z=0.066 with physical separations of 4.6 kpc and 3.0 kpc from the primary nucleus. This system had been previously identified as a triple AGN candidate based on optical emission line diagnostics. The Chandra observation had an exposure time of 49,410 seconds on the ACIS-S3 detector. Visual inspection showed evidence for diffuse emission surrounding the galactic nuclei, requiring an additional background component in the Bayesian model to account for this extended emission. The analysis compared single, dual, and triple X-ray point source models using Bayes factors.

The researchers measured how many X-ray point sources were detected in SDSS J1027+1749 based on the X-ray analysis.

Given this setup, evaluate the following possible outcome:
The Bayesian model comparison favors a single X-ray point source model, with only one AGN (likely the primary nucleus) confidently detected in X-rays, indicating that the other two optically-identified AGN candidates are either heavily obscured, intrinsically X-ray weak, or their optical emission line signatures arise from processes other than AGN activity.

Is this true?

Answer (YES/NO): NO